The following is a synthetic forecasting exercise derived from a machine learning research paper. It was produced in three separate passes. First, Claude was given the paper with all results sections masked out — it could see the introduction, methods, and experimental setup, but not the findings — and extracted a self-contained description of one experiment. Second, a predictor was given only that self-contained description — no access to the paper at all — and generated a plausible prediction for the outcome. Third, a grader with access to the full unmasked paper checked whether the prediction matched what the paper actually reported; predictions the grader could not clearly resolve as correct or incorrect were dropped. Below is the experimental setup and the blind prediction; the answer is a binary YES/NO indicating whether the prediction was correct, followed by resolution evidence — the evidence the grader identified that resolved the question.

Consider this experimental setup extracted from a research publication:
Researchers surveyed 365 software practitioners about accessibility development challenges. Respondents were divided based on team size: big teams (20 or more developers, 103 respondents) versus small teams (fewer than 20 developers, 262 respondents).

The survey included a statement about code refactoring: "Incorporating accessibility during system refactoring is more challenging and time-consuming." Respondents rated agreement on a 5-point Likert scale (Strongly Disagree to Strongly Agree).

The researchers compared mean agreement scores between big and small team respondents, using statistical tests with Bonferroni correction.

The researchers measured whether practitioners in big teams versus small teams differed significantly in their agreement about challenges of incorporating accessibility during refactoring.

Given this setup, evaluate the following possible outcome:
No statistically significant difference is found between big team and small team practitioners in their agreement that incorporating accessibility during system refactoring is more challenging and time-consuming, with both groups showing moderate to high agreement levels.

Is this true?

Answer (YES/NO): NO